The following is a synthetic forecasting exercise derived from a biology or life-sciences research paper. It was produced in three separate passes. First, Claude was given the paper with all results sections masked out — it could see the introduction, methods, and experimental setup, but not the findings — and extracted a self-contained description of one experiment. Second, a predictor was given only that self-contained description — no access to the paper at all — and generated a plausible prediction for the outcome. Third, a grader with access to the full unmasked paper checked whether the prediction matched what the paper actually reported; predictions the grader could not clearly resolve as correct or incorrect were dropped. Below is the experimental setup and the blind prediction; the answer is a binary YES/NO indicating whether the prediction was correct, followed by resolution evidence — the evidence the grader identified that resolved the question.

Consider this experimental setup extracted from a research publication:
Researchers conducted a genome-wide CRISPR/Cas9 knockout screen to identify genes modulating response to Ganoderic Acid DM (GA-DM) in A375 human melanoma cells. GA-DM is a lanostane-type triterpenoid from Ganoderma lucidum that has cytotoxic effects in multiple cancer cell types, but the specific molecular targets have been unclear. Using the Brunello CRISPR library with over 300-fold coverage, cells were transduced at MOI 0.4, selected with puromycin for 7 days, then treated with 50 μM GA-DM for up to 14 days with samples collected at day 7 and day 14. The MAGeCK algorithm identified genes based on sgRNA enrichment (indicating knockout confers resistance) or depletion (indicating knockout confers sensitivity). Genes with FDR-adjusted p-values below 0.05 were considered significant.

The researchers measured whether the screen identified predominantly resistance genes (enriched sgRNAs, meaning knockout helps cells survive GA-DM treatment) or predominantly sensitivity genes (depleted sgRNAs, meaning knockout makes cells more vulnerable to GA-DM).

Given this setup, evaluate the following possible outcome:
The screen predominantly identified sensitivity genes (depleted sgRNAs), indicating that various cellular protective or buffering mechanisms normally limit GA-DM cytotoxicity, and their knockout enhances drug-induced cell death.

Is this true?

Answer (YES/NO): YES